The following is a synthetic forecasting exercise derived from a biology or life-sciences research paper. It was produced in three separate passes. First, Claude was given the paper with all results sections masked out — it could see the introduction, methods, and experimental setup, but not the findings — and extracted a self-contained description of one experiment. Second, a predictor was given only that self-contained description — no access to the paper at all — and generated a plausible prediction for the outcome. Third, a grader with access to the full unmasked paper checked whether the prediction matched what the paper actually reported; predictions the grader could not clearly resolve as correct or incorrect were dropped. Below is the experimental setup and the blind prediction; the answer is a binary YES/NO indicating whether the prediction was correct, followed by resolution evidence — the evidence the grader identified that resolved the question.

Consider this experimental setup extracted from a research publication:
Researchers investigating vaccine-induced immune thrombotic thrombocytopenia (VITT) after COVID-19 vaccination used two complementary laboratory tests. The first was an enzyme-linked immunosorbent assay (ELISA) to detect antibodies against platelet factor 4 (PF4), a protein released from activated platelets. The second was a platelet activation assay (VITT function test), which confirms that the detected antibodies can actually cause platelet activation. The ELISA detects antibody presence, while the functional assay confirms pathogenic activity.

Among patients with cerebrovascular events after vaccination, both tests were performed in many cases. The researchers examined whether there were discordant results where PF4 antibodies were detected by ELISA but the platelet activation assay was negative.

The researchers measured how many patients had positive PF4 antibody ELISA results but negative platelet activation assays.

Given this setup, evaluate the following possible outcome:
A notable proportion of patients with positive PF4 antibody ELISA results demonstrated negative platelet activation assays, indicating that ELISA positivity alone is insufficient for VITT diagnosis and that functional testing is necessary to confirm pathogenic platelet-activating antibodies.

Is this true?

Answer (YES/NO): NO